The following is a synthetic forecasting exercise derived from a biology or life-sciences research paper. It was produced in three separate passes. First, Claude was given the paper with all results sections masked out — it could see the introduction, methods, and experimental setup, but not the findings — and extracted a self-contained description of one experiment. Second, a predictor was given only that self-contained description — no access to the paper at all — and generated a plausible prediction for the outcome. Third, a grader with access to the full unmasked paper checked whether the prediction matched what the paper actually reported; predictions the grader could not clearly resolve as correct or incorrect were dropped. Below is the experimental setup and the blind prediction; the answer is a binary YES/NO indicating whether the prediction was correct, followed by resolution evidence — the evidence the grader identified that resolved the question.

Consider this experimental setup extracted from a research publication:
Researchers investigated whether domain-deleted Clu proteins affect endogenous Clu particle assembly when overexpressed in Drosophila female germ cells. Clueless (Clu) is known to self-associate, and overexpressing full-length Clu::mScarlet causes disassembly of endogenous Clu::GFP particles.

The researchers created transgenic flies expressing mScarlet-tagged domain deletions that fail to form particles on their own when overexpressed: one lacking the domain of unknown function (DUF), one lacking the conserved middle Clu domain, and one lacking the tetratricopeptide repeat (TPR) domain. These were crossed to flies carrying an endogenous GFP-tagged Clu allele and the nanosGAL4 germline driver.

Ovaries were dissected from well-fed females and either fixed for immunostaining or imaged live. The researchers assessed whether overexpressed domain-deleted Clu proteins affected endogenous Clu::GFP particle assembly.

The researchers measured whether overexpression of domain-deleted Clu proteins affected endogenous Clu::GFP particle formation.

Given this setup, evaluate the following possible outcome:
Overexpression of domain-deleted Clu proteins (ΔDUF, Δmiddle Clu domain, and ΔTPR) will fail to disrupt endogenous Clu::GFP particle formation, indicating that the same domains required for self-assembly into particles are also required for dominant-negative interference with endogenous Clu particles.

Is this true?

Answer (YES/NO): NO